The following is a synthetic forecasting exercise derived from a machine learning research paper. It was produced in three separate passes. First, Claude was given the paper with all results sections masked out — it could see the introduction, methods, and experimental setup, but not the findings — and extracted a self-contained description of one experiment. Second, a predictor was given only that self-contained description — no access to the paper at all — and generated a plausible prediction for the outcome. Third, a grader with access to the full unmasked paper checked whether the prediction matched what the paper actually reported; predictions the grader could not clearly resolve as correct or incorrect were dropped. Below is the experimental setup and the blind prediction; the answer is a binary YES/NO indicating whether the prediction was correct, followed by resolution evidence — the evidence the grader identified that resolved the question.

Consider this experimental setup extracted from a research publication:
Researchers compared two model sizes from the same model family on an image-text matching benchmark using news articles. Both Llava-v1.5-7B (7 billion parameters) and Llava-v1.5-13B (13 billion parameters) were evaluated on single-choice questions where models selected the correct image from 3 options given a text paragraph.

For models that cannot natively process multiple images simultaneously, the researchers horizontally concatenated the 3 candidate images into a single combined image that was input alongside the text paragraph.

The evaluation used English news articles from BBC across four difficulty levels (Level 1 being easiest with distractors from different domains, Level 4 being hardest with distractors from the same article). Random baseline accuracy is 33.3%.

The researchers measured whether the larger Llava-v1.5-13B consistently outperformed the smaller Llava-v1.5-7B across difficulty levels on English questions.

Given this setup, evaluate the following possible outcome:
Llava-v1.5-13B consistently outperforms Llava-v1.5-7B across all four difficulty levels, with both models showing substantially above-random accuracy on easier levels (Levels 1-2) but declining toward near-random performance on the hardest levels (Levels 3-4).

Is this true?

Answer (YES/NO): NO